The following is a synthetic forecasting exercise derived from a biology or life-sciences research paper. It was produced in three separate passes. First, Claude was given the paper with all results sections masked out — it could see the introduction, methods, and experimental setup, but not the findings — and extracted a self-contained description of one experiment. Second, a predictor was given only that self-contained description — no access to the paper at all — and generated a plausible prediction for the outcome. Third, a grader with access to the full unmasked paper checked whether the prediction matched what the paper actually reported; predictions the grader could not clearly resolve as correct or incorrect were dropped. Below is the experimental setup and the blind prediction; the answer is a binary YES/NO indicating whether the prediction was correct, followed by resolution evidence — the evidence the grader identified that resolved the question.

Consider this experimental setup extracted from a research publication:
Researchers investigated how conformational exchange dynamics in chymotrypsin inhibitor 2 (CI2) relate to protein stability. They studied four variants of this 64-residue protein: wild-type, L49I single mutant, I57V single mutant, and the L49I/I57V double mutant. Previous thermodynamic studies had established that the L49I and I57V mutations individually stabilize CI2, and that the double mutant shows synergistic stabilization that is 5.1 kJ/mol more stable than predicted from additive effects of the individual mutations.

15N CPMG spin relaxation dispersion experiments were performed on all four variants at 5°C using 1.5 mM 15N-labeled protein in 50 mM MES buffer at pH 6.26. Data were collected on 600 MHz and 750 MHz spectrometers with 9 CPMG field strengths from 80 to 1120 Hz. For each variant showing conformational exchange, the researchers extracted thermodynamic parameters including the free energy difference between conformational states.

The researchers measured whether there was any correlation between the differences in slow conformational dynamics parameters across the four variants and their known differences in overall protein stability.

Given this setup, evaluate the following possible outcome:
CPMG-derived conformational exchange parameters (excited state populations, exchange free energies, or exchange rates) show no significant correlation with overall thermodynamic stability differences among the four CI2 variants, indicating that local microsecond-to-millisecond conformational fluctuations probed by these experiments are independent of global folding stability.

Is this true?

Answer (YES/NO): NO